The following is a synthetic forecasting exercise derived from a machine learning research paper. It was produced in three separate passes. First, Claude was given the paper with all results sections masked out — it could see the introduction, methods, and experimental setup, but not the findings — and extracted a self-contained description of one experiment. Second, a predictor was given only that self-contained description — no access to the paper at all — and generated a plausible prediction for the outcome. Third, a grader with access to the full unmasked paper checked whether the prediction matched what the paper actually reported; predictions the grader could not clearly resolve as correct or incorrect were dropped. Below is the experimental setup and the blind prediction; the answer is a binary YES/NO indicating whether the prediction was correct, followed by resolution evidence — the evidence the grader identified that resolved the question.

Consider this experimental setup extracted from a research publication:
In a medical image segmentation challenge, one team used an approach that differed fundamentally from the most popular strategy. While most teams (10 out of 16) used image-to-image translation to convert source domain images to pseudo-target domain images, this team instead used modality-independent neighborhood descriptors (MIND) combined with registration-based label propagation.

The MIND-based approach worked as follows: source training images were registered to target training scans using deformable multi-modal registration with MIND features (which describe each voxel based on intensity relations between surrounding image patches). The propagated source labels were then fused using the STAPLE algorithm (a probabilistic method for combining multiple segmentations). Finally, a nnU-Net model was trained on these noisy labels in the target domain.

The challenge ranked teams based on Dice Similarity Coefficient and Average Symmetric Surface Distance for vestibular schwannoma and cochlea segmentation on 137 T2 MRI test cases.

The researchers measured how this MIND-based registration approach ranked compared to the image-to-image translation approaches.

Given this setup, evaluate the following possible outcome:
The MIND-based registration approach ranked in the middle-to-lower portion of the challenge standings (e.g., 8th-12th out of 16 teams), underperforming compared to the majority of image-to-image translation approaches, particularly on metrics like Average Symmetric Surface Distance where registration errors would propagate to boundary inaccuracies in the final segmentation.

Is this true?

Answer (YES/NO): YES